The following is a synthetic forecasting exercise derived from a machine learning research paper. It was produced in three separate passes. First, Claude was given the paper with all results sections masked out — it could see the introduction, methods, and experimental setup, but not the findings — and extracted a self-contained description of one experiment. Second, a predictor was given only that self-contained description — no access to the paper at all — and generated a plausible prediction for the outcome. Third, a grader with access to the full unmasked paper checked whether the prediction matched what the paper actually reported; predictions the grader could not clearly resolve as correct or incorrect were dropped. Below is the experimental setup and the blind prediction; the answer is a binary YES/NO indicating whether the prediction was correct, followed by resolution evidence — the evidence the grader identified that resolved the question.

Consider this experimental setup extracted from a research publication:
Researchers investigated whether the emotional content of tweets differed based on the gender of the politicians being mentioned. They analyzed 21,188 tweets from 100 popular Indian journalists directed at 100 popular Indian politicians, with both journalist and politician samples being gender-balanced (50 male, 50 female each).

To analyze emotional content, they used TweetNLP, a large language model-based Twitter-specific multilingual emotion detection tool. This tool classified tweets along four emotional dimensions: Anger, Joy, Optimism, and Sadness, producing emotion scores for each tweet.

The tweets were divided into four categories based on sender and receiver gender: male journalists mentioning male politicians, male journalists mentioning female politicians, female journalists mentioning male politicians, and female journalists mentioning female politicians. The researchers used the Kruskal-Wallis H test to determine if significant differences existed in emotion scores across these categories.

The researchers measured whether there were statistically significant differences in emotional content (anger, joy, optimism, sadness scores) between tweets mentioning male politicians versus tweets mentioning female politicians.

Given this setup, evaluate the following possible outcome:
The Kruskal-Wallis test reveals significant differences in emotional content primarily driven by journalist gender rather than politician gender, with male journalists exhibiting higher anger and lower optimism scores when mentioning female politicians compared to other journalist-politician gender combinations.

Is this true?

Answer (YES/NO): NO